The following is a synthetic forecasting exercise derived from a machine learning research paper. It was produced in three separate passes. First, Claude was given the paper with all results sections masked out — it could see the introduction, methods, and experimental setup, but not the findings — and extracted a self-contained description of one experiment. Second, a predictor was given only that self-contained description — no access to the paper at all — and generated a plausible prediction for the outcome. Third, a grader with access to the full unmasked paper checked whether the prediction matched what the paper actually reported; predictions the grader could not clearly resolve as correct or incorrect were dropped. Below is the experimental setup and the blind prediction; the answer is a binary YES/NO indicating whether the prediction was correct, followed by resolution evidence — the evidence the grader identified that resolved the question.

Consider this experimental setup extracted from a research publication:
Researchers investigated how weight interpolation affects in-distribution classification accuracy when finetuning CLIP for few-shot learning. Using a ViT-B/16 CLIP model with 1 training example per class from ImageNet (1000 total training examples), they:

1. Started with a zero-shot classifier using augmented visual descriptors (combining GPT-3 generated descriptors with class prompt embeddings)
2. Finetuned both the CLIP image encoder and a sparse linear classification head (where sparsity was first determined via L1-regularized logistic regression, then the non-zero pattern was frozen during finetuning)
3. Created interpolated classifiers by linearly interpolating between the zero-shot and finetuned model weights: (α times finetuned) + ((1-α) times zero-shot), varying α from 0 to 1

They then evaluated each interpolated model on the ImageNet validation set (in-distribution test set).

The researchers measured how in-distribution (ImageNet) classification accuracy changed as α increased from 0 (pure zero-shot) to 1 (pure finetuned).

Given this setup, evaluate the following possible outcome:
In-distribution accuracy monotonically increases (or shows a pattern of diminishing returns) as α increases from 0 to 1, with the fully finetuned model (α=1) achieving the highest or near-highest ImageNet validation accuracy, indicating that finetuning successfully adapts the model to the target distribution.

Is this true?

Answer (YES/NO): YES